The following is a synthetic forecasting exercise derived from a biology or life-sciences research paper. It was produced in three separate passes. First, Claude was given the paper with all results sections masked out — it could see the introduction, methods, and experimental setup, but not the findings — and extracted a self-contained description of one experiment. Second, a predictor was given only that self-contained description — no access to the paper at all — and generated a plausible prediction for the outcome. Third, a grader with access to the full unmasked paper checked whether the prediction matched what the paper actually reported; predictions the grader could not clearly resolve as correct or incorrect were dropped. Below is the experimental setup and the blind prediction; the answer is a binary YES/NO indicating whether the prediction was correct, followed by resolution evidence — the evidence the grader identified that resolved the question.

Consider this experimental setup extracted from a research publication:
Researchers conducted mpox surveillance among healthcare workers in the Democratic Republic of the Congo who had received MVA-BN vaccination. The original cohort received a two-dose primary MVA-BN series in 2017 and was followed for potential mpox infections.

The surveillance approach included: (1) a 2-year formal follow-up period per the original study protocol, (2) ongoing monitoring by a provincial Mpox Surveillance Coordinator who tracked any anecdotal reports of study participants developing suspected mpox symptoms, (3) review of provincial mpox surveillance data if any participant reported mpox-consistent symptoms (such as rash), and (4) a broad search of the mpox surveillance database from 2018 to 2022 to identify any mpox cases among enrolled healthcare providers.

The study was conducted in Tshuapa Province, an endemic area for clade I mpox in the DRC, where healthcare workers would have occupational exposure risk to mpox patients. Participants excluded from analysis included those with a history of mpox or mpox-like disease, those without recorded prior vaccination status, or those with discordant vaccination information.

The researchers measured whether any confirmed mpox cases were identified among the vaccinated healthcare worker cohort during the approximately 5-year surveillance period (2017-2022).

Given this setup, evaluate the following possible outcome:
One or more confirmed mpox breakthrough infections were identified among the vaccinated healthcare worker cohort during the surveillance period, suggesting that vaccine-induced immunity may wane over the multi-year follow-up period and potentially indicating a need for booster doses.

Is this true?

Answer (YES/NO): NO